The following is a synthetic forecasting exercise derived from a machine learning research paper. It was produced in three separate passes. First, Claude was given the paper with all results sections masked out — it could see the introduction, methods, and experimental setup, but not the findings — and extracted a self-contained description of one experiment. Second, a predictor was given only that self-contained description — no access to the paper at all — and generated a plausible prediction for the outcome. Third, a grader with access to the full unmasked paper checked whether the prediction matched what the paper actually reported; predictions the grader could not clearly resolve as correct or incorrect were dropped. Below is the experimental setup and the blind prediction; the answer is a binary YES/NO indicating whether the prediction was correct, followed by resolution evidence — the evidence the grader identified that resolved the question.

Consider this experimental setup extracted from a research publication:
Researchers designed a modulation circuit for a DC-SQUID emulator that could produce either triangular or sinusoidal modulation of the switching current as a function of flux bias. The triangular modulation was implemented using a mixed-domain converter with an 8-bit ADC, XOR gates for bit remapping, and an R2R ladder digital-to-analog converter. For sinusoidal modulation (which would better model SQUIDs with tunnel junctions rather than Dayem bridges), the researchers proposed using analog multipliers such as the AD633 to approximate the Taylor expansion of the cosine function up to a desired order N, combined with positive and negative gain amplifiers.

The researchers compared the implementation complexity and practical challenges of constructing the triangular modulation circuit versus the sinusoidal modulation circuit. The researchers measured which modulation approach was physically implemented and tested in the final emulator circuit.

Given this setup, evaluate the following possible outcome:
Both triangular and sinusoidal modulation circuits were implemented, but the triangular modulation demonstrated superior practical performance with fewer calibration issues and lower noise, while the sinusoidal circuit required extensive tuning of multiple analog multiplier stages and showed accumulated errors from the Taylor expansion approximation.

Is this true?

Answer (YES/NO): NO